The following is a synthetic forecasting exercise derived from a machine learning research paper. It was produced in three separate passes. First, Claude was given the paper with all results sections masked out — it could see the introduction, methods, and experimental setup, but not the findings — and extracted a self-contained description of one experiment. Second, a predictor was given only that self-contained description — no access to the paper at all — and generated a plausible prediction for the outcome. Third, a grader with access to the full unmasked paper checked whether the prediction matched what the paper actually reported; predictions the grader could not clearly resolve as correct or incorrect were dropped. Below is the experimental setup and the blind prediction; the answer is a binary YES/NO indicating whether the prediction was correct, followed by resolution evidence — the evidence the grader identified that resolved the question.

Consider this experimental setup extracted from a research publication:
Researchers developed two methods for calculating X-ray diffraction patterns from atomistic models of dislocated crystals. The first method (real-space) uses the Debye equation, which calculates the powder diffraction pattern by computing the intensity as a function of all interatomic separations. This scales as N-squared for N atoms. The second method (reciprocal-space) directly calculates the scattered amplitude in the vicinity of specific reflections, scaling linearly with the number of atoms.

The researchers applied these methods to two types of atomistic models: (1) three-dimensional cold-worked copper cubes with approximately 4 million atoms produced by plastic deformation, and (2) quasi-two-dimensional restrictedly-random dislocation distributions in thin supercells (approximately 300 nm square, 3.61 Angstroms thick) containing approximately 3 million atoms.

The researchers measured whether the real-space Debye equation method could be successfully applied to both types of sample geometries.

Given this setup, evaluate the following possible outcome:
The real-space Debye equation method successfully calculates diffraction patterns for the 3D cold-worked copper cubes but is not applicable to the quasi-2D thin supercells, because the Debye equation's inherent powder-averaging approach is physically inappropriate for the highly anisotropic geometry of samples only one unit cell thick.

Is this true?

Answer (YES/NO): NO